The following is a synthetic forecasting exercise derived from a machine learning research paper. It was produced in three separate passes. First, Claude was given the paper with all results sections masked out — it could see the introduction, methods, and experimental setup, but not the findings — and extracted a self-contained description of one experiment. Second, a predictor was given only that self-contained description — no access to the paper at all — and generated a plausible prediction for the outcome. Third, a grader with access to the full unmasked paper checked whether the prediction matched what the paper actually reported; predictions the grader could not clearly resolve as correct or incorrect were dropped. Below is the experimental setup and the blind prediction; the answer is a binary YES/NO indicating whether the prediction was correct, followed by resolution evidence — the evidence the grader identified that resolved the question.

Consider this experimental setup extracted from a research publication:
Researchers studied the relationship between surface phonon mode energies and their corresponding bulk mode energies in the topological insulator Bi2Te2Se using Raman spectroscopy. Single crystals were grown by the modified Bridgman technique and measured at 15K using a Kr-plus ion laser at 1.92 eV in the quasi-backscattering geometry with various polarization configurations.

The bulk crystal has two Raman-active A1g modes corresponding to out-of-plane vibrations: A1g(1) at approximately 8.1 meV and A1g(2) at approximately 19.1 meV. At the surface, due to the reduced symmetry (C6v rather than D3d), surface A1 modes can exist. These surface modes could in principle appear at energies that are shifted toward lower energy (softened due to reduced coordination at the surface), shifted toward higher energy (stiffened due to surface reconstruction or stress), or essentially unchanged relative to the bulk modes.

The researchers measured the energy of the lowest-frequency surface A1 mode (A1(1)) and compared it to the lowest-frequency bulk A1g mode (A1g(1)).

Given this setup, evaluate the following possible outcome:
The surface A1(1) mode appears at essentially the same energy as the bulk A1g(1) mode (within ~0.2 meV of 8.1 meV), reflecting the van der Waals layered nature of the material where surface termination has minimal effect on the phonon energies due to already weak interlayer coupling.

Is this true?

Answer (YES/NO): NO